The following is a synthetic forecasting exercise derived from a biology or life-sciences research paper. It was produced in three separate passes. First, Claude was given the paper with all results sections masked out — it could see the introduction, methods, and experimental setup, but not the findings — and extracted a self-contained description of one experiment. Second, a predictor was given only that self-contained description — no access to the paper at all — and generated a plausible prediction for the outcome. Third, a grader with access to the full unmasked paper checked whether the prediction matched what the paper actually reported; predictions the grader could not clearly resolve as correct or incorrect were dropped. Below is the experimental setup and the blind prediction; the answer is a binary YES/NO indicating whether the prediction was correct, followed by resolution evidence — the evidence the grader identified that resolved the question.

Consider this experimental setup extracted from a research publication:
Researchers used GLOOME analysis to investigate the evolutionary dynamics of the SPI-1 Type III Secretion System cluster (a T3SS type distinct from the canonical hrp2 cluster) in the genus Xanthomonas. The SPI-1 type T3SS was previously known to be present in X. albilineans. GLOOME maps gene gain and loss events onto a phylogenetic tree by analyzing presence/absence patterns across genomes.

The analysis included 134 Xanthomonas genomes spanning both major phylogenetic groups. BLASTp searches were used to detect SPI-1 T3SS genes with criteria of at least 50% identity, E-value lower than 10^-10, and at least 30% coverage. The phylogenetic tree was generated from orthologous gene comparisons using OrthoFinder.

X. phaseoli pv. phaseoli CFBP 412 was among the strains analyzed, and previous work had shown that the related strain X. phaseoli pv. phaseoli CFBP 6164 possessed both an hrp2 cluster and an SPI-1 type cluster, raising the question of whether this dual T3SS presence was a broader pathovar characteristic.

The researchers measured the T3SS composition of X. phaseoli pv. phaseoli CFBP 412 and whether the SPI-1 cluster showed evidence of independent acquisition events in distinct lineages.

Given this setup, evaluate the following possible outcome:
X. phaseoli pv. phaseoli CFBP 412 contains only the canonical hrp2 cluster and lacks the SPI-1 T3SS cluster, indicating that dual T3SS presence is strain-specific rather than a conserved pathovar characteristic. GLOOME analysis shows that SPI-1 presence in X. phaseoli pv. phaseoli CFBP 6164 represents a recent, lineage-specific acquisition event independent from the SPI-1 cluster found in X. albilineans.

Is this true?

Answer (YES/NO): NO